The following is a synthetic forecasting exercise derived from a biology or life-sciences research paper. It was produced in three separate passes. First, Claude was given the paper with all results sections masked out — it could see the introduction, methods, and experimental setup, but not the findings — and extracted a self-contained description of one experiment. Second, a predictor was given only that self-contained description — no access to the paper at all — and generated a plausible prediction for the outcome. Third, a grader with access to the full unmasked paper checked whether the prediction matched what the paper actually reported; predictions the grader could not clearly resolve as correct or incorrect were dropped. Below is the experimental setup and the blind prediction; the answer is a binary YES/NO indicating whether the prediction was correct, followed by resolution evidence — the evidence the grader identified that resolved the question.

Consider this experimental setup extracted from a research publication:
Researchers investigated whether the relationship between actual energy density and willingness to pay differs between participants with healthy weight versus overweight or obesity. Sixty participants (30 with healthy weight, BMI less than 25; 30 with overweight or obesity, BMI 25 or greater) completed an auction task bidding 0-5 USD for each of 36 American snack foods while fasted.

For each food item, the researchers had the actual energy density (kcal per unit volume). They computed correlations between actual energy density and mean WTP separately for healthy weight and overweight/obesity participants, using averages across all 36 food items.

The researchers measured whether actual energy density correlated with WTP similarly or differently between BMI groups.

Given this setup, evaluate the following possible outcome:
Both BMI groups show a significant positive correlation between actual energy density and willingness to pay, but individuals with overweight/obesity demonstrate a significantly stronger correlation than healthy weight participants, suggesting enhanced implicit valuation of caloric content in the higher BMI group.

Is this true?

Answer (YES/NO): NO